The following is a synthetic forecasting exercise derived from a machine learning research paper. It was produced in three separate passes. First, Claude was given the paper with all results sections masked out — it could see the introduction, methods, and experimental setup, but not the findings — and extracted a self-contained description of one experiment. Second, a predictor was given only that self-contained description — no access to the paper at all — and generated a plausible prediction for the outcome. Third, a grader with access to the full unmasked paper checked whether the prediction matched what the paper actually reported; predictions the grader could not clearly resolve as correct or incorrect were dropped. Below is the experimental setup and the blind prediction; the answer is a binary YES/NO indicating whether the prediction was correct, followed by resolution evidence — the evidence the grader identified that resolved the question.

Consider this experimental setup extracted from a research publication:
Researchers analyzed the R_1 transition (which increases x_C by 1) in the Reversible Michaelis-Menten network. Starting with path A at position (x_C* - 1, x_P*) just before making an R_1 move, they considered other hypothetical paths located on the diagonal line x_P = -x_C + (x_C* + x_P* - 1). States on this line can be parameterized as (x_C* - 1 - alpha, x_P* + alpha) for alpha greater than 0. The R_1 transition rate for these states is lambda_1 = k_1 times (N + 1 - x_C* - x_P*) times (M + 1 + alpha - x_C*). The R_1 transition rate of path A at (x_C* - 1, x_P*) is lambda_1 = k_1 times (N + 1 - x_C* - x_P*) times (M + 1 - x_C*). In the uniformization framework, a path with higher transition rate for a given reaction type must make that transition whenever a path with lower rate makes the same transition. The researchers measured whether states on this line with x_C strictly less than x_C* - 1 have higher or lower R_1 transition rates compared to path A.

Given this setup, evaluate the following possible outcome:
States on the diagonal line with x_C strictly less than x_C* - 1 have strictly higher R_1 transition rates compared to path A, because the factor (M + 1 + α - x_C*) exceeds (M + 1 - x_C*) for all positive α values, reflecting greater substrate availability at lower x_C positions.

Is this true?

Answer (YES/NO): YES